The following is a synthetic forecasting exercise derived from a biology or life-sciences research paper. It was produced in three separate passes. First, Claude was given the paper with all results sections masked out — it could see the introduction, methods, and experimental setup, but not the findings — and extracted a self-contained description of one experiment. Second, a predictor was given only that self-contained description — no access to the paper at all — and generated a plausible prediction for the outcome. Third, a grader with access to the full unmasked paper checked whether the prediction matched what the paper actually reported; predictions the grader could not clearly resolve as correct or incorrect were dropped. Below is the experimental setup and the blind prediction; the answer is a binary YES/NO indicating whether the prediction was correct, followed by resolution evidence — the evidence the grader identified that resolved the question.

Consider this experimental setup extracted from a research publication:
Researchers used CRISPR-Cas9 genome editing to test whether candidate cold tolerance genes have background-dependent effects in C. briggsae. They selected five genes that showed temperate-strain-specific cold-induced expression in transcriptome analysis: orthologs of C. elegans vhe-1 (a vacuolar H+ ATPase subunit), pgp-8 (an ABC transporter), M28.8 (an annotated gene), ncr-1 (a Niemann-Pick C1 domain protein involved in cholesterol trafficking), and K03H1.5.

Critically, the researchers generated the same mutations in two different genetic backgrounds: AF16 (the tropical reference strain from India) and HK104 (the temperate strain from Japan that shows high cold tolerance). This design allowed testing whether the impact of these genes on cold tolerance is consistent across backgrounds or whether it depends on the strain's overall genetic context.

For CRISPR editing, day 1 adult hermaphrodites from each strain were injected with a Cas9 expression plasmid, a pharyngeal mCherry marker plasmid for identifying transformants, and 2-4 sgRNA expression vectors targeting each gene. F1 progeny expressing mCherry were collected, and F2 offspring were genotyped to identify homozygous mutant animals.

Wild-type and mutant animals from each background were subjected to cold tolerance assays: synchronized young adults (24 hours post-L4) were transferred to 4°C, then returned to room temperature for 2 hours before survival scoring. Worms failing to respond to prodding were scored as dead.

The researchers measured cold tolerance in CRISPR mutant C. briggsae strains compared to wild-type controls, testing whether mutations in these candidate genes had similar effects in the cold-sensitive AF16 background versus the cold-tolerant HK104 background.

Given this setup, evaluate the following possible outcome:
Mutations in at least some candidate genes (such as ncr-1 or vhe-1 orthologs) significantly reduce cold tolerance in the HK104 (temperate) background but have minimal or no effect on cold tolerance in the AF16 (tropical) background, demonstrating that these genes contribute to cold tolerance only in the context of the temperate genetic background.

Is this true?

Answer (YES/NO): YES